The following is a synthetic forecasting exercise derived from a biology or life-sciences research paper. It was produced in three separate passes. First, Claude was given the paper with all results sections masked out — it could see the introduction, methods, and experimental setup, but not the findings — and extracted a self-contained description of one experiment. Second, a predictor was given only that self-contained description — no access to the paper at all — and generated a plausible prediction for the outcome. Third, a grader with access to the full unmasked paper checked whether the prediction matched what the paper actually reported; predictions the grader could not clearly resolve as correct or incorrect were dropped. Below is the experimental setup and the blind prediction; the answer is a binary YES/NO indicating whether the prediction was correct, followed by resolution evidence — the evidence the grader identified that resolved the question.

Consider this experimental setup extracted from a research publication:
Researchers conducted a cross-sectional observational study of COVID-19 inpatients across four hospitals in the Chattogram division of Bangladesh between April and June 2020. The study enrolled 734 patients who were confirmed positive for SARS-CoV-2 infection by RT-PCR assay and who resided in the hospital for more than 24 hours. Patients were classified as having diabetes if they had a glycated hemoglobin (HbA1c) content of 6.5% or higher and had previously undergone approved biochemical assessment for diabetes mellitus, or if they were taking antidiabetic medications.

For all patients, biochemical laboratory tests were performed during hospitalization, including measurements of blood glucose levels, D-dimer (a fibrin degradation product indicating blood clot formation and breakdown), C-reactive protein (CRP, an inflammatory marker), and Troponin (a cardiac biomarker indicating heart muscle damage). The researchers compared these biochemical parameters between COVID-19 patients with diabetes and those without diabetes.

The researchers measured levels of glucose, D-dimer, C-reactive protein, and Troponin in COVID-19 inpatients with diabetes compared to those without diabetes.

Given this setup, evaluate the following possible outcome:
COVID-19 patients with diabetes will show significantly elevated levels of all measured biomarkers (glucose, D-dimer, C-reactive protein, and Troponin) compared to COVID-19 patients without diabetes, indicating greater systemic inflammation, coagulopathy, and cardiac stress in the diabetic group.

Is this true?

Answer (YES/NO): YES